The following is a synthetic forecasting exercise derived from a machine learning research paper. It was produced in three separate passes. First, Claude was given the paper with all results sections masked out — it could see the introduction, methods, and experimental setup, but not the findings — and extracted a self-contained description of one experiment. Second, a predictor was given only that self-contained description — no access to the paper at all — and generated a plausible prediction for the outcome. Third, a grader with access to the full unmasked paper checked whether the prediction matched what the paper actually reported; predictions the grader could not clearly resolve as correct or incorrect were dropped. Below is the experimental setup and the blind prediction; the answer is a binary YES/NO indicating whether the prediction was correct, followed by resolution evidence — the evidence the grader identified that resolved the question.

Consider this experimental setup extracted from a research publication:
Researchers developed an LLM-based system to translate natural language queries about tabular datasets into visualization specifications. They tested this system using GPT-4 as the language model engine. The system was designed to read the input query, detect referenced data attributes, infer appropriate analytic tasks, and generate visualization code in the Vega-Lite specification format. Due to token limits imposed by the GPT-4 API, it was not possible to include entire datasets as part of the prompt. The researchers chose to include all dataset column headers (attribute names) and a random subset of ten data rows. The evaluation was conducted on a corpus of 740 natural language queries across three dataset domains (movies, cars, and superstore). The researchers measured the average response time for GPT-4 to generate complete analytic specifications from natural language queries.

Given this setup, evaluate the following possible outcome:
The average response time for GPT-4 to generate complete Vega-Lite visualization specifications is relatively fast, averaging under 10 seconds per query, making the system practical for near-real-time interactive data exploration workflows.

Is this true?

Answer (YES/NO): NO